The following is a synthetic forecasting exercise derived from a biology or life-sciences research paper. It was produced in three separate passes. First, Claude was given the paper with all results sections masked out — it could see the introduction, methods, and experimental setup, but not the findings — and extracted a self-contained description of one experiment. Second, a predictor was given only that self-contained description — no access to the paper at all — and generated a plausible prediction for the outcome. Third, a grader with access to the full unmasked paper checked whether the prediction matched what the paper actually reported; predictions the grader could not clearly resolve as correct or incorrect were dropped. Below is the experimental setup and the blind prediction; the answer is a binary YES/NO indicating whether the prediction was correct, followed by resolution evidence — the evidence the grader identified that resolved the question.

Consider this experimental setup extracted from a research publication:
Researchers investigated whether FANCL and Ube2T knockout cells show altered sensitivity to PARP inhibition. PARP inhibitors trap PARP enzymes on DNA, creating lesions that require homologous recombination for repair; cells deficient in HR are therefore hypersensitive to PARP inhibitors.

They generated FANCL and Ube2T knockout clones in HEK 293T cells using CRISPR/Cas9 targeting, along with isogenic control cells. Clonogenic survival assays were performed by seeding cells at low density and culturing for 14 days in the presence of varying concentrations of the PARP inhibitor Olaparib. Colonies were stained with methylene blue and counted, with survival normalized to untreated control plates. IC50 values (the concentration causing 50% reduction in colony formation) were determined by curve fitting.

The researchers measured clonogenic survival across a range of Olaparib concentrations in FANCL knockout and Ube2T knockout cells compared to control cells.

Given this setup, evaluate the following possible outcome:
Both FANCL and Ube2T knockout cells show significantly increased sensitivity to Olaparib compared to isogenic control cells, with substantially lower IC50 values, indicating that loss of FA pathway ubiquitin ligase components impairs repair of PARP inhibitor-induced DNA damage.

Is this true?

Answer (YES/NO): YES